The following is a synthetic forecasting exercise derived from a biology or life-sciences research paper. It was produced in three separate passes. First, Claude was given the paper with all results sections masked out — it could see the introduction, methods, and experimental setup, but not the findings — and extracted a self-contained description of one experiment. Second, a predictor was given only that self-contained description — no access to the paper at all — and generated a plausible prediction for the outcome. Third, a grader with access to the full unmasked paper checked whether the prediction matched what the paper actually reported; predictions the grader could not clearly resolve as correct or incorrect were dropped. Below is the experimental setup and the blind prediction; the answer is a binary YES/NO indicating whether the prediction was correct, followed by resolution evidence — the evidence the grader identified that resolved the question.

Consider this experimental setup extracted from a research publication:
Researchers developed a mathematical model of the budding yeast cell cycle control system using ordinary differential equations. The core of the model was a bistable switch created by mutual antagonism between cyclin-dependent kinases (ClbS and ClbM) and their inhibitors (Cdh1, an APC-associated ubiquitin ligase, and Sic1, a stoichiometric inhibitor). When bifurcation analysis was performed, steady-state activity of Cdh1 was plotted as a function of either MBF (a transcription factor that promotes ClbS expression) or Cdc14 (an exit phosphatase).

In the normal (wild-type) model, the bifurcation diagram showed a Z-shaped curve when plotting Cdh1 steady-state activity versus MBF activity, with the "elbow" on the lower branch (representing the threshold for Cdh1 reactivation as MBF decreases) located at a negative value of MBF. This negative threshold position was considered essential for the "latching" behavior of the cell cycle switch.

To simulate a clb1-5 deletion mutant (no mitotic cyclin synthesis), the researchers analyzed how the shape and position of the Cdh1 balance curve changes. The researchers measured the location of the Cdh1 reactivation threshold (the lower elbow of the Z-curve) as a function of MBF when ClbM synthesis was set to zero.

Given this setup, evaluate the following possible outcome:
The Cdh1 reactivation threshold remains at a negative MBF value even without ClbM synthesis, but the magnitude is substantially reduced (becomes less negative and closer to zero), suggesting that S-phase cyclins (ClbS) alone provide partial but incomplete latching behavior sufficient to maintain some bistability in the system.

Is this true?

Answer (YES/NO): NO